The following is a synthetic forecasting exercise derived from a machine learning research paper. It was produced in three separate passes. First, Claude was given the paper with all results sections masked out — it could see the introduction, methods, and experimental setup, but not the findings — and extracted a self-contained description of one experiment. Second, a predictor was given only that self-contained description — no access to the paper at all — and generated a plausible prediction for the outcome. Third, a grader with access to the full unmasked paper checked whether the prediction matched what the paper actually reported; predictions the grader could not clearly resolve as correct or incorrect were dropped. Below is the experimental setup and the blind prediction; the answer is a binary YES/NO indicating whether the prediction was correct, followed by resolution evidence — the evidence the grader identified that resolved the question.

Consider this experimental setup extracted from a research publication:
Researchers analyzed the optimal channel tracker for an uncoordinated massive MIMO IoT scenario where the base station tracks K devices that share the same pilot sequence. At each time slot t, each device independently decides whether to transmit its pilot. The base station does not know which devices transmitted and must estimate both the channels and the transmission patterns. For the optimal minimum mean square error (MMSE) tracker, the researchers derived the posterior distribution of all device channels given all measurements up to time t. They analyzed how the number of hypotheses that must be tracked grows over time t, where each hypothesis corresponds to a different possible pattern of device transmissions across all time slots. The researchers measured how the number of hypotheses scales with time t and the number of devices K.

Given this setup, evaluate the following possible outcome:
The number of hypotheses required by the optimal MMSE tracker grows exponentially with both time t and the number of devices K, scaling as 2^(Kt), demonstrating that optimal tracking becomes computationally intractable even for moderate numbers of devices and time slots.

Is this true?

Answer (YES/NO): YES